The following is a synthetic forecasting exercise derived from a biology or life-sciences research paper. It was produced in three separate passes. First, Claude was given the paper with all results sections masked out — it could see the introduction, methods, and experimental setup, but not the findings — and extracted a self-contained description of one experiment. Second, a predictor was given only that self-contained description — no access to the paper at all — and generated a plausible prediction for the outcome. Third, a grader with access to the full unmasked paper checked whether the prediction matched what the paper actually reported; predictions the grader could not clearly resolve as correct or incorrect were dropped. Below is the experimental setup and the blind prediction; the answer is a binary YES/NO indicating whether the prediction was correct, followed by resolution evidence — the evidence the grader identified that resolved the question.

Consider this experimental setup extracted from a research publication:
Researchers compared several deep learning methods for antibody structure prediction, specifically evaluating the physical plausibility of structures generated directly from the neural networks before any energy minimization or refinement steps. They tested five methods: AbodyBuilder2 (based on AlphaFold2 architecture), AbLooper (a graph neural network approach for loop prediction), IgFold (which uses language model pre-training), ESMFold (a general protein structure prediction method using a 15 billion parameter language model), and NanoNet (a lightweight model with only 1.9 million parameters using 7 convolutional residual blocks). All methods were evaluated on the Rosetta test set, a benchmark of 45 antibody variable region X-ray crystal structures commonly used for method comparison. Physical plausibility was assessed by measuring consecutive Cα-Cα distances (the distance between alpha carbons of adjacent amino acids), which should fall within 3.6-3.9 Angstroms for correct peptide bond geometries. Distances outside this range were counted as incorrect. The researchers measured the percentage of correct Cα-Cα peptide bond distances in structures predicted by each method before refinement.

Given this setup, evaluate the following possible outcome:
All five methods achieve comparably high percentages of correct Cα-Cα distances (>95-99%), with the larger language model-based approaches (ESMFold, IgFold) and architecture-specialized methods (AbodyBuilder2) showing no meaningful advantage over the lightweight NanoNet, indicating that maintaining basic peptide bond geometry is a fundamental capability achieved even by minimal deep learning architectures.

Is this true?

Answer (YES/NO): NO